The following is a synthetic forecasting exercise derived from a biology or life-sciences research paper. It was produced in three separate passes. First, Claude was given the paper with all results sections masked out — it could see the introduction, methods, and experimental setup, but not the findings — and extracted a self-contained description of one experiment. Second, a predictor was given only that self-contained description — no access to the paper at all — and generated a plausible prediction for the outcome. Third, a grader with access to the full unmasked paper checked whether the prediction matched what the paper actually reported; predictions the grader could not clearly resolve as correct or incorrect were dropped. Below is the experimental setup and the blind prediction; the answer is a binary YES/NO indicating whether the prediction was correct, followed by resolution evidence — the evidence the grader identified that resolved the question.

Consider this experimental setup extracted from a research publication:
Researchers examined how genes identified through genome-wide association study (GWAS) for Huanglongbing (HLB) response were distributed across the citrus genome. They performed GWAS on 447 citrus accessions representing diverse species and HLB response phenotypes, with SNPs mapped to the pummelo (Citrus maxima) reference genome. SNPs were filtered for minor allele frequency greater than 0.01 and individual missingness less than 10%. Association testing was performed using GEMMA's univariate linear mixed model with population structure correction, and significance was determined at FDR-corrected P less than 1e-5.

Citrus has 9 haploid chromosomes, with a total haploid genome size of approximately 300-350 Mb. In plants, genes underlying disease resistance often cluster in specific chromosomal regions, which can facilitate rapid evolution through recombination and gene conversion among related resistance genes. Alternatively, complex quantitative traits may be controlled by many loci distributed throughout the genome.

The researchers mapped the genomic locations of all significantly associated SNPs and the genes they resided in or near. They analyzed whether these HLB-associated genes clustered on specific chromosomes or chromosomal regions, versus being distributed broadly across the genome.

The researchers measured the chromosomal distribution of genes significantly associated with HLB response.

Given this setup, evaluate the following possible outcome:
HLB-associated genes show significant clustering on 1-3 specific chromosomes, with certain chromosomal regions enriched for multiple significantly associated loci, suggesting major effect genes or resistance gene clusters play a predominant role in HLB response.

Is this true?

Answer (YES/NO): NO